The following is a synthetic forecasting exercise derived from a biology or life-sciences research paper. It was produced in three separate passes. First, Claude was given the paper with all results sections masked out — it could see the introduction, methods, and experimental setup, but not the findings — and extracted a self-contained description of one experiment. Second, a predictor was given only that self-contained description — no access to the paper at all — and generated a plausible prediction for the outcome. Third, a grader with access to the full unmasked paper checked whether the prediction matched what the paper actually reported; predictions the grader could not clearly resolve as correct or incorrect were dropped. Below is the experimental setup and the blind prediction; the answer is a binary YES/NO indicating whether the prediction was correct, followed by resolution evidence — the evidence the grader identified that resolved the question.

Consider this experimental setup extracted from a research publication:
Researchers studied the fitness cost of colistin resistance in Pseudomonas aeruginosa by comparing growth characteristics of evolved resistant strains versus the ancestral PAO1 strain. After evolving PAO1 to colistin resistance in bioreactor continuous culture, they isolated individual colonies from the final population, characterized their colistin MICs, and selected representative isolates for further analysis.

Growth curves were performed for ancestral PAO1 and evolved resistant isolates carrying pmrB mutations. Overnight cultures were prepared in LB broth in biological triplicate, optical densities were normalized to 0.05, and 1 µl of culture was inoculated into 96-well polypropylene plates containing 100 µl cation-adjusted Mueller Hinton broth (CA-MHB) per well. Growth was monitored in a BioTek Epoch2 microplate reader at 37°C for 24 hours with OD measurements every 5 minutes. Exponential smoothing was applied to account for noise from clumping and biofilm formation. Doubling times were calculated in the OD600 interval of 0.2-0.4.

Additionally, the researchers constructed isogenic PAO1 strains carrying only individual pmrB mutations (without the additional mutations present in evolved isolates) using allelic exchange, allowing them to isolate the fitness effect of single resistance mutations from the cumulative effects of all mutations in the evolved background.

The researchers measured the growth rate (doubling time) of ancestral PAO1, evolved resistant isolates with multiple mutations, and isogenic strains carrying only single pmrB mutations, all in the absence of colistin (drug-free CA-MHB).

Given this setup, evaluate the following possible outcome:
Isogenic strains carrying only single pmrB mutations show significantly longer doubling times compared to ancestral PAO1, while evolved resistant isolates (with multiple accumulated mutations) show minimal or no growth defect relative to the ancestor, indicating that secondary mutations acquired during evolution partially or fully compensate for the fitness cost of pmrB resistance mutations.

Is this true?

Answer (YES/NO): NO